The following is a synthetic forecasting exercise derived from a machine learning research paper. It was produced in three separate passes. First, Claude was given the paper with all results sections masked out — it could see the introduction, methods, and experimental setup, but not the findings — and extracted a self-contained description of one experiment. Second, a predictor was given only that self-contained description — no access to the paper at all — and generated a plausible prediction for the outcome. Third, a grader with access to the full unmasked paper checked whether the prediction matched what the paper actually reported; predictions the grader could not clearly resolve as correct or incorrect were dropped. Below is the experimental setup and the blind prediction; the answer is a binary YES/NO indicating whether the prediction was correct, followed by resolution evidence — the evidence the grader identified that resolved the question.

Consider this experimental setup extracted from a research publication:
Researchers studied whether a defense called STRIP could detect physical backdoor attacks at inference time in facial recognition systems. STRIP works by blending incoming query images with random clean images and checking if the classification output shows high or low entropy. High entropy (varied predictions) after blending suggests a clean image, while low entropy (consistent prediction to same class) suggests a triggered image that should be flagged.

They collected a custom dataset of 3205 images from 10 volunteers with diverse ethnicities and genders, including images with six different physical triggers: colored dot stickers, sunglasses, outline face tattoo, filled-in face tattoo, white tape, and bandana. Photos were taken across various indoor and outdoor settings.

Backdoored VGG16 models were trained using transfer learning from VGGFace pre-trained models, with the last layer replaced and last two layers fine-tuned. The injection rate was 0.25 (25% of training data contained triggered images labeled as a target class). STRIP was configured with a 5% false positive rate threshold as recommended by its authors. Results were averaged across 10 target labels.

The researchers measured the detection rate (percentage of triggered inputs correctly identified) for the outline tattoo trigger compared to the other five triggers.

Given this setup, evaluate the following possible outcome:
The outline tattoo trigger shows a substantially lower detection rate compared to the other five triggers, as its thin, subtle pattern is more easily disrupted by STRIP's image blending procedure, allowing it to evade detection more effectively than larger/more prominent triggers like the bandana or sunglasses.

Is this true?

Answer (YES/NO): YES